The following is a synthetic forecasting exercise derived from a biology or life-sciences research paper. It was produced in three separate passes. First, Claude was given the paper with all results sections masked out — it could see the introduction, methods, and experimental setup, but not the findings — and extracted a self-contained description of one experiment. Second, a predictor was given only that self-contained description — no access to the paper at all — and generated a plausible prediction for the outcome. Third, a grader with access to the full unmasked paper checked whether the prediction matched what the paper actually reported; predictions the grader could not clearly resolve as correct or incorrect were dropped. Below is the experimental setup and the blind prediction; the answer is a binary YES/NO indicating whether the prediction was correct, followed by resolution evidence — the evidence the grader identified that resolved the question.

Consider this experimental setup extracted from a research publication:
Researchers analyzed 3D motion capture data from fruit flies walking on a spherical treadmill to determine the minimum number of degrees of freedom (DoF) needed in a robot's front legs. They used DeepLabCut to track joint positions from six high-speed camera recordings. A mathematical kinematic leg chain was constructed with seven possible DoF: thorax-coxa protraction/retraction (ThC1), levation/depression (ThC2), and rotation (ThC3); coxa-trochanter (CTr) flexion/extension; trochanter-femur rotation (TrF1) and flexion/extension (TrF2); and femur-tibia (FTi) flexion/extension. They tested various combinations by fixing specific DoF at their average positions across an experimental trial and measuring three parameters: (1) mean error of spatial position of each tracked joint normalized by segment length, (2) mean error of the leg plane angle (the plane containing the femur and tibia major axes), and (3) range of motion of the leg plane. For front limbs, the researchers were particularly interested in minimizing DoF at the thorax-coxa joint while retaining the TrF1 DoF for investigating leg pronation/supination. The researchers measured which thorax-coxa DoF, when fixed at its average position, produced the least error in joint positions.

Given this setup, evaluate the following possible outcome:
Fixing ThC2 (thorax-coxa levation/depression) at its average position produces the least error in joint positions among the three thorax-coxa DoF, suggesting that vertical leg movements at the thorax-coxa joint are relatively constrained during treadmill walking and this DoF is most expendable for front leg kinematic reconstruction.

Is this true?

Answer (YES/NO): YES